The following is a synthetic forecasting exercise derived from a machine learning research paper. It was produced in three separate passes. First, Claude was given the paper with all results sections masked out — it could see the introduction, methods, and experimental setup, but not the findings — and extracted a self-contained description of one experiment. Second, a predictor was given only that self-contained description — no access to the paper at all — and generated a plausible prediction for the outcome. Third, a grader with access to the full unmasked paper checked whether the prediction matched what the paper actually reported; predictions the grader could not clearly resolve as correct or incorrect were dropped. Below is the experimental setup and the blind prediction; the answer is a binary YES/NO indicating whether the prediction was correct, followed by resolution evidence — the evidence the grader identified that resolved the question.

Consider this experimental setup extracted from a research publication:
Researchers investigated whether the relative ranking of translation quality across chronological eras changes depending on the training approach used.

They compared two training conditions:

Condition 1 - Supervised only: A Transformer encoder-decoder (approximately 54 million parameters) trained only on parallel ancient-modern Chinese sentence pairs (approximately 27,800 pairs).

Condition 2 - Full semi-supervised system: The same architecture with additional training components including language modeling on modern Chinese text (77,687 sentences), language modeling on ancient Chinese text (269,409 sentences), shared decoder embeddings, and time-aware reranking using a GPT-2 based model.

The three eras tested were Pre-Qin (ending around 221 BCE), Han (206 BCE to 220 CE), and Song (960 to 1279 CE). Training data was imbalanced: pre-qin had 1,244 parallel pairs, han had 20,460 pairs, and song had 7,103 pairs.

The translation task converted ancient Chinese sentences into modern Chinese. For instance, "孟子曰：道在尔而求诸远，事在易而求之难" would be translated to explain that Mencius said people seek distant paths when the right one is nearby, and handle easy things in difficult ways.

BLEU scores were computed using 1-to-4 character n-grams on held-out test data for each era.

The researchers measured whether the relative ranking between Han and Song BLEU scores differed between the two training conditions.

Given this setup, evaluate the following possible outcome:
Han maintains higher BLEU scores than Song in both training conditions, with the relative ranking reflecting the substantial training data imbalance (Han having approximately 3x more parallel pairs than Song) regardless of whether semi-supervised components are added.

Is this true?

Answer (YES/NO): NO